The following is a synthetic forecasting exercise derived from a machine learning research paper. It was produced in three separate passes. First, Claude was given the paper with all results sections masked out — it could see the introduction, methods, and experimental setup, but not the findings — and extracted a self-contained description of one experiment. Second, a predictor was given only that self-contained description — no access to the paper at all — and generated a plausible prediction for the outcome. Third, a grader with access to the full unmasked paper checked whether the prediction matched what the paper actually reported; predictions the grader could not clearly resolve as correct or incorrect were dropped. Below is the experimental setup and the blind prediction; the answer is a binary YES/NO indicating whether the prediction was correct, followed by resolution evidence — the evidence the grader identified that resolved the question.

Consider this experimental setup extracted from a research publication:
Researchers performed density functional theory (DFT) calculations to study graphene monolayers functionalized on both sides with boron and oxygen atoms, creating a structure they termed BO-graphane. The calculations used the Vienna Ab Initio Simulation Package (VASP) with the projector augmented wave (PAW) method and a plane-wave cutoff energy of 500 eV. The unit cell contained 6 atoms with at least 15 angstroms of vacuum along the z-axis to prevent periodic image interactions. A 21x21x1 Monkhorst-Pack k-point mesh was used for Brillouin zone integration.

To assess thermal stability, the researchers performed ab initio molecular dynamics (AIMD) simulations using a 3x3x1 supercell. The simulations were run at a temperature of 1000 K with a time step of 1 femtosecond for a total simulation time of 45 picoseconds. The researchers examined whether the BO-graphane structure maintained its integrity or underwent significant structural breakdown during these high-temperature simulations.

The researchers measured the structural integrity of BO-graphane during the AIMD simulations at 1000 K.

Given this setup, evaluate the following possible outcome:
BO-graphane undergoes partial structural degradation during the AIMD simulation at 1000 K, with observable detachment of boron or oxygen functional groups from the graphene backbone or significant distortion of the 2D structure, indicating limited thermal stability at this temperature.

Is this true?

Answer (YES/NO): NO